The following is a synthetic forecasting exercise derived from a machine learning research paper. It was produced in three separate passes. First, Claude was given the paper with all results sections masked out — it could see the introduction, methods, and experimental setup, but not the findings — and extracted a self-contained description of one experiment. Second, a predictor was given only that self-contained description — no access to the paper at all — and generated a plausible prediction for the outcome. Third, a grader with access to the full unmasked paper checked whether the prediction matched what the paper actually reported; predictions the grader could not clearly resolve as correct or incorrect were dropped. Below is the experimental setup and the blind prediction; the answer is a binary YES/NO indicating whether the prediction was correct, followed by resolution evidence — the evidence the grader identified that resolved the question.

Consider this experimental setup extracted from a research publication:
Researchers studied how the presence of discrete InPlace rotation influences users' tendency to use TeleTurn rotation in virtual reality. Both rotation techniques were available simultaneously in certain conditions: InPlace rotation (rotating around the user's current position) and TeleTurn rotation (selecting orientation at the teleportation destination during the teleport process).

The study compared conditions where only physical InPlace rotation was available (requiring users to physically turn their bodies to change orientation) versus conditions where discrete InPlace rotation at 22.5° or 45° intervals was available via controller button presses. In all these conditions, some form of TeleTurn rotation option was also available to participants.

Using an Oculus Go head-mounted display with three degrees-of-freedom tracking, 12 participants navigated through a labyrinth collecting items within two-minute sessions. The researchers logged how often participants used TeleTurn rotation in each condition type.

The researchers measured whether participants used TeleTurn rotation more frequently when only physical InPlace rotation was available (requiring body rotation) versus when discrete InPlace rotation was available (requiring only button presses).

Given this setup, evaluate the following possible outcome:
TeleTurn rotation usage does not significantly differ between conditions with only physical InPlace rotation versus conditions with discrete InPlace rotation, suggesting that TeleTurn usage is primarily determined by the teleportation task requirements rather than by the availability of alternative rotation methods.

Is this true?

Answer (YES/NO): NO